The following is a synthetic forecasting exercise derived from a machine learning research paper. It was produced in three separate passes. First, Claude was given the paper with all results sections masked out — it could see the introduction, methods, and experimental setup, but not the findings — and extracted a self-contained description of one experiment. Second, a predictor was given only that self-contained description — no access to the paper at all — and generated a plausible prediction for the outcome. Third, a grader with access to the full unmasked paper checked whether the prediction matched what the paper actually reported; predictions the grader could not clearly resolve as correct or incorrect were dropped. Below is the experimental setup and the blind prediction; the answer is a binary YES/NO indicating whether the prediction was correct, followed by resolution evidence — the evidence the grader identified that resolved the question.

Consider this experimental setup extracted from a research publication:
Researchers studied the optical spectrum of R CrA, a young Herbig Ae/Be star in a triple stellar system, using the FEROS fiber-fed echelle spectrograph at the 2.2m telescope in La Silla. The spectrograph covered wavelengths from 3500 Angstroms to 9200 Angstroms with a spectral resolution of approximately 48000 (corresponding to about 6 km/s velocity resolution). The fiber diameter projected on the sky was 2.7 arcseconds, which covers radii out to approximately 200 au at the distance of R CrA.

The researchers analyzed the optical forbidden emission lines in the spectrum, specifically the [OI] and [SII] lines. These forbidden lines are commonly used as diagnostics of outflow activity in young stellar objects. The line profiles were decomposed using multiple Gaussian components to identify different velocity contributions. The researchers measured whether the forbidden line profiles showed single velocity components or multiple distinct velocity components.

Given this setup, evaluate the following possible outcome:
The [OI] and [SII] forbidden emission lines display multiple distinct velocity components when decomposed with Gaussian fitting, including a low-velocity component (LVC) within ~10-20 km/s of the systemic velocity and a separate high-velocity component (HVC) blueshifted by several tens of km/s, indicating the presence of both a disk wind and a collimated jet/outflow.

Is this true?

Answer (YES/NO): NO